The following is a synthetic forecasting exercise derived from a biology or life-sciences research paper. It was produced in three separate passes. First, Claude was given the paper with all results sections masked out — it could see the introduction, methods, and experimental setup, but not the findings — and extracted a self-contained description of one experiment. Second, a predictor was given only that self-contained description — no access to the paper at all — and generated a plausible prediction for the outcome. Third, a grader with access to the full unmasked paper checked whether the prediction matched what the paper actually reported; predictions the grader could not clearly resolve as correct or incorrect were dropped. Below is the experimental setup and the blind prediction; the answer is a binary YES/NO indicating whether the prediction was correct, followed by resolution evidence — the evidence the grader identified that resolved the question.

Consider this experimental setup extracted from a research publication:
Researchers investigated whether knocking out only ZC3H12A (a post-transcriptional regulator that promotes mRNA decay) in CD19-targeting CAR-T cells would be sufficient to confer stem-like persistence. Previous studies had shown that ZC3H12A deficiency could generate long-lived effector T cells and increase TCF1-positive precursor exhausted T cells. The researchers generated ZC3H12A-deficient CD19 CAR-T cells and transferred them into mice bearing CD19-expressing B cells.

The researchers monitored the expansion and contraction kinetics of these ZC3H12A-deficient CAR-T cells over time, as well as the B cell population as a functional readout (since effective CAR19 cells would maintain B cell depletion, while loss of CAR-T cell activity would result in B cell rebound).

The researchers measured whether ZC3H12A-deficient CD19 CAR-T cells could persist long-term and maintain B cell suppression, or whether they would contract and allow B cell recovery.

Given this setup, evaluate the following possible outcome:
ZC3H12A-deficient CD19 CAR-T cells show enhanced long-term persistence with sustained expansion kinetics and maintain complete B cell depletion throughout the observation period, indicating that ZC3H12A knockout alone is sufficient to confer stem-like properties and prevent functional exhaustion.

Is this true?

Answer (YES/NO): NO